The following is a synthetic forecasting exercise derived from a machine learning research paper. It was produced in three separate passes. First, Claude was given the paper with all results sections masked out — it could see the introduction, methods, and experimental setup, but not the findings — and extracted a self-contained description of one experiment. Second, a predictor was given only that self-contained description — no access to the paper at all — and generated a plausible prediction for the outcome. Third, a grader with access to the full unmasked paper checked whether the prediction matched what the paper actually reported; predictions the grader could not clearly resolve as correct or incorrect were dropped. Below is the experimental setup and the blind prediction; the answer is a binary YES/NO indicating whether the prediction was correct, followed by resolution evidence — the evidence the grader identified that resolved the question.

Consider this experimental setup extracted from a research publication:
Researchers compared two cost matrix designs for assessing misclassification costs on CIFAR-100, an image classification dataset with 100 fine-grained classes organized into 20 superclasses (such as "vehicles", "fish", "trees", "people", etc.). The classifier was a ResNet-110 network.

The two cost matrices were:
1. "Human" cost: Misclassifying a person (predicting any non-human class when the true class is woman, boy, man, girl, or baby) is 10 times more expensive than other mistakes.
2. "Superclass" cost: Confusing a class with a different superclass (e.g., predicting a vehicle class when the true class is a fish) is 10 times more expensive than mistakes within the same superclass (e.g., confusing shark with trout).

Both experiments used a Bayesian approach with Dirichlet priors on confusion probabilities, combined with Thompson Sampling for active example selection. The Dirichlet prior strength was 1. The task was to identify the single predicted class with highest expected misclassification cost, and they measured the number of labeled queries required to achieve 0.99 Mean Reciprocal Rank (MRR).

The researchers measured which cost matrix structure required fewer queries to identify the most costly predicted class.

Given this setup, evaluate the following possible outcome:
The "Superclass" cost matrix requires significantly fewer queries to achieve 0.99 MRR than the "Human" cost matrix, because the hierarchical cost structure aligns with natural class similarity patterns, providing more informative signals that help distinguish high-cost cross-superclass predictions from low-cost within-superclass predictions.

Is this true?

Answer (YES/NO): YES